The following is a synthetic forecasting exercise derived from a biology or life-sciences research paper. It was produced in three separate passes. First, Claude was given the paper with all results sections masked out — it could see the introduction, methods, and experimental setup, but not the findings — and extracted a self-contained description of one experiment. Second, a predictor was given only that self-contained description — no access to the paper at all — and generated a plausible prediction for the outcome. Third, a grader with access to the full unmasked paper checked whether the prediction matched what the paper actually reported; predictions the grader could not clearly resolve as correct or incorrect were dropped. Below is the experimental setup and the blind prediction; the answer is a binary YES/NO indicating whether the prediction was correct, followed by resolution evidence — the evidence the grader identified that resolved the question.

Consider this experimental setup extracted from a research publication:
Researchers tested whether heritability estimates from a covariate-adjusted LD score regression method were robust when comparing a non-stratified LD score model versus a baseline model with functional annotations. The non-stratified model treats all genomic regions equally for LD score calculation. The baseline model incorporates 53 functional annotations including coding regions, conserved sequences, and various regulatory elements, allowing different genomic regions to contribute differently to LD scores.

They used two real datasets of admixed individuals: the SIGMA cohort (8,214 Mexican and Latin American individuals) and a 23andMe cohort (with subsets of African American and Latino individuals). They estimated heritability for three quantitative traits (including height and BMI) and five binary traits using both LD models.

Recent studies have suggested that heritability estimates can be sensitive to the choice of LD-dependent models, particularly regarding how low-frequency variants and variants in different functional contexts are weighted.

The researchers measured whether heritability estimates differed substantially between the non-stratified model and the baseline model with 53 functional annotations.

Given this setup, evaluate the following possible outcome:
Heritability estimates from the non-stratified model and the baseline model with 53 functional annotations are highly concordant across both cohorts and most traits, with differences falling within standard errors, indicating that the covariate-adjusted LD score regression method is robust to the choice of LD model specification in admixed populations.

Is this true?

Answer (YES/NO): YES